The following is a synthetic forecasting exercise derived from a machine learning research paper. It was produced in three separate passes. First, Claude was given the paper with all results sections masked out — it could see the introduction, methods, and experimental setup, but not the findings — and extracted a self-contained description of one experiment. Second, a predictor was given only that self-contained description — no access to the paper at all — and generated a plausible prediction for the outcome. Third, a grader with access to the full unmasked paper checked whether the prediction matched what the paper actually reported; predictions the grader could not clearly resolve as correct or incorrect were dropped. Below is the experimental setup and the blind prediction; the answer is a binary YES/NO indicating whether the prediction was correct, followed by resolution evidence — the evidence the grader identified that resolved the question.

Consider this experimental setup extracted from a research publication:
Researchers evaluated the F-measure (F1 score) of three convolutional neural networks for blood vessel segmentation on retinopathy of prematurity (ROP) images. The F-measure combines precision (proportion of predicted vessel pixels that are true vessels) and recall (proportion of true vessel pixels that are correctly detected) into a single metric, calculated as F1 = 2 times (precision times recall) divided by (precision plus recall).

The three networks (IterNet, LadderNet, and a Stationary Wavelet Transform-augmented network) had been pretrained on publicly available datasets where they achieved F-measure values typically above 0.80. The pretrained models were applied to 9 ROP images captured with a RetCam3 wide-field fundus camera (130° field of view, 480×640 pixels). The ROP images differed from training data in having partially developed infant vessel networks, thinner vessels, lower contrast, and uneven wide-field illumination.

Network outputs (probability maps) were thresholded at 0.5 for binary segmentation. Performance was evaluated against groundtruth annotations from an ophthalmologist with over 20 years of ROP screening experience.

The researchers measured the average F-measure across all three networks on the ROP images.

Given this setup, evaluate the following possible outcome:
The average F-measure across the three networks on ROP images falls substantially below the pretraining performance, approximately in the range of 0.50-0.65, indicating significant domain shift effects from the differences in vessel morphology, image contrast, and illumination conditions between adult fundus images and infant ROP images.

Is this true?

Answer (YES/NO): NO